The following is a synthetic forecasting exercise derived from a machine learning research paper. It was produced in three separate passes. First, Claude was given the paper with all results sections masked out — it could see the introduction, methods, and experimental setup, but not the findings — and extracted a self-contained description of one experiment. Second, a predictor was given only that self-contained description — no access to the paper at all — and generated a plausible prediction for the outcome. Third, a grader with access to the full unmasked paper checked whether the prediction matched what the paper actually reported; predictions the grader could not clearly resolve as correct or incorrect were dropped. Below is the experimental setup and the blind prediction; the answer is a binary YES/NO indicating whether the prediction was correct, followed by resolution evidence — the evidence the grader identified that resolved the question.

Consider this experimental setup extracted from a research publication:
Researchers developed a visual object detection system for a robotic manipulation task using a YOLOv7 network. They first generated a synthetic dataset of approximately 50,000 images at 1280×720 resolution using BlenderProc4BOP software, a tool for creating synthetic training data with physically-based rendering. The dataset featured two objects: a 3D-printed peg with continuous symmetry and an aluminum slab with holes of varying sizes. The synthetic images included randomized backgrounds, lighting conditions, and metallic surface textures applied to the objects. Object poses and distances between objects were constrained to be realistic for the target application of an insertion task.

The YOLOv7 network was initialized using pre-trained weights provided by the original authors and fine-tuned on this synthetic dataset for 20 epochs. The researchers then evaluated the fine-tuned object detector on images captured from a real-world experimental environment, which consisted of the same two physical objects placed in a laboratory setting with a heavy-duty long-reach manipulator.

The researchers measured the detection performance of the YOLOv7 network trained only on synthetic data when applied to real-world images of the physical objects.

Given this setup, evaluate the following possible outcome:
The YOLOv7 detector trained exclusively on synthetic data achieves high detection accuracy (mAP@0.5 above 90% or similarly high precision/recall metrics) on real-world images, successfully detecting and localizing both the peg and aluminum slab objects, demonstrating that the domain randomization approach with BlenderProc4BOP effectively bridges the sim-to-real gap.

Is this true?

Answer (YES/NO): NO